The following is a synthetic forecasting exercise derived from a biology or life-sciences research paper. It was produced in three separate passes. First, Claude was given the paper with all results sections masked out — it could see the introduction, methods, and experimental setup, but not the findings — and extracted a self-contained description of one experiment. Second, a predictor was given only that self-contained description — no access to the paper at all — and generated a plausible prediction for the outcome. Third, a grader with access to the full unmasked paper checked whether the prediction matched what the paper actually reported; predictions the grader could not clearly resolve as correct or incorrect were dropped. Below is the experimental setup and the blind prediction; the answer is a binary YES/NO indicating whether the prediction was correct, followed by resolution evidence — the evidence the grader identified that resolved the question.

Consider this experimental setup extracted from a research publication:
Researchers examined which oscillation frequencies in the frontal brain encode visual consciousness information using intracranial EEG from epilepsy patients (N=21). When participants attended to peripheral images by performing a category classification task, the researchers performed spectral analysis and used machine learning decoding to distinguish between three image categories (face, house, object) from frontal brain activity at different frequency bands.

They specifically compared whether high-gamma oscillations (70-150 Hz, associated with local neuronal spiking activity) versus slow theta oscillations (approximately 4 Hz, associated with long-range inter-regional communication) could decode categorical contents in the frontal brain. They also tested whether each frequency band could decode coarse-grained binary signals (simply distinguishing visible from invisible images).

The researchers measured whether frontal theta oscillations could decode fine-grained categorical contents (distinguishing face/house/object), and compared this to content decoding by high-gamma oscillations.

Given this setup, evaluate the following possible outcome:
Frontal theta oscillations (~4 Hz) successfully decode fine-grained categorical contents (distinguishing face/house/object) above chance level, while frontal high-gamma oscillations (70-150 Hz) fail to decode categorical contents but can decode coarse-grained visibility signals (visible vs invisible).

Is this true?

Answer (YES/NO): NO